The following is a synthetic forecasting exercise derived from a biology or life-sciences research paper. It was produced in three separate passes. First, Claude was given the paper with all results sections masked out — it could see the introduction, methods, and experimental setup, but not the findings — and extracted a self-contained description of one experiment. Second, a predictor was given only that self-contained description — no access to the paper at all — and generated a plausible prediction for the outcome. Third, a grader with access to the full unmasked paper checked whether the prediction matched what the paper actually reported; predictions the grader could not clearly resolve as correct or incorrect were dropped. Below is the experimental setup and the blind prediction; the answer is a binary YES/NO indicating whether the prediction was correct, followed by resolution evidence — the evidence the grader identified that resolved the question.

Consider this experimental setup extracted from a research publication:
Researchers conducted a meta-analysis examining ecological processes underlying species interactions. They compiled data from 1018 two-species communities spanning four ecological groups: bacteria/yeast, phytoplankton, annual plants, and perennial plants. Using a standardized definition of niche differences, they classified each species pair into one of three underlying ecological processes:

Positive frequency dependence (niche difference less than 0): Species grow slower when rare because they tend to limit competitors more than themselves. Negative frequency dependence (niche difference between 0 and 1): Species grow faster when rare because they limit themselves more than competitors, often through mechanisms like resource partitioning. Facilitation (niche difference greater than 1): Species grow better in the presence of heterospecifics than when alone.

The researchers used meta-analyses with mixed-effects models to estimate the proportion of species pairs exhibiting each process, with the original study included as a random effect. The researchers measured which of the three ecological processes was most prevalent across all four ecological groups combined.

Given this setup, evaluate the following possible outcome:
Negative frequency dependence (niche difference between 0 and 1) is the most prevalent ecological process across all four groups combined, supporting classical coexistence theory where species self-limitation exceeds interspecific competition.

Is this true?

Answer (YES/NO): YES